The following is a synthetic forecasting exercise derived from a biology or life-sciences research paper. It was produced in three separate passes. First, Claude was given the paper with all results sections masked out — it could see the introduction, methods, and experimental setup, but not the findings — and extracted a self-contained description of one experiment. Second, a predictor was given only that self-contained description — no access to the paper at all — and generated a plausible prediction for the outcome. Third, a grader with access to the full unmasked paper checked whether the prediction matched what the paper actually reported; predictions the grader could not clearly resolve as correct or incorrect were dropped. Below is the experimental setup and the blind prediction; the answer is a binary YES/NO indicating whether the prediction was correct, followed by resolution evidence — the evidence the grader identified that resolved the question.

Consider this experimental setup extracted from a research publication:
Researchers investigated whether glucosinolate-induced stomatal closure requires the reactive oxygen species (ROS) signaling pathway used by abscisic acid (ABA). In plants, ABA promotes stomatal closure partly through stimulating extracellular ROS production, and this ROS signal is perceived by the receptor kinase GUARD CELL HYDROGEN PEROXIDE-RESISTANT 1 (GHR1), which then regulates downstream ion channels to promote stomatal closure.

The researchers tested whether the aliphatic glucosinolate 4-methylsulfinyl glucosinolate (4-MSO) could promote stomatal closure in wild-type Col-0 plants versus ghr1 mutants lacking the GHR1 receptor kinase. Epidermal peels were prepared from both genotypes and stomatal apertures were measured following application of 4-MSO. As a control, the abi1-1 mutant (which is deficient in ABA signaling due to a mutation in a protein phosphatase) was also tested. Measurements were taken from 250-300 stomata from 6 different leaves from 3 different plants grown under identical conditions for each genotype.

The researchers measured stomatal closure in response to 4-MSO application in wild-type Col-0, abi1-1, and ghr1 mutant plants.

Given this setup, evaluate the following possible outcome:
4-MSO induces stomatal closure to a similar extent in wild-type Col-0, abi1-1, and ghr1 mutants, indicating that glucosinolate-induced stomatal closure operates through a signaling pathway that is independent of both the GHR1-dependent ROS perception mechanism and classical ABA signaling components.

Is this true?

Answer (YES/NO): NO